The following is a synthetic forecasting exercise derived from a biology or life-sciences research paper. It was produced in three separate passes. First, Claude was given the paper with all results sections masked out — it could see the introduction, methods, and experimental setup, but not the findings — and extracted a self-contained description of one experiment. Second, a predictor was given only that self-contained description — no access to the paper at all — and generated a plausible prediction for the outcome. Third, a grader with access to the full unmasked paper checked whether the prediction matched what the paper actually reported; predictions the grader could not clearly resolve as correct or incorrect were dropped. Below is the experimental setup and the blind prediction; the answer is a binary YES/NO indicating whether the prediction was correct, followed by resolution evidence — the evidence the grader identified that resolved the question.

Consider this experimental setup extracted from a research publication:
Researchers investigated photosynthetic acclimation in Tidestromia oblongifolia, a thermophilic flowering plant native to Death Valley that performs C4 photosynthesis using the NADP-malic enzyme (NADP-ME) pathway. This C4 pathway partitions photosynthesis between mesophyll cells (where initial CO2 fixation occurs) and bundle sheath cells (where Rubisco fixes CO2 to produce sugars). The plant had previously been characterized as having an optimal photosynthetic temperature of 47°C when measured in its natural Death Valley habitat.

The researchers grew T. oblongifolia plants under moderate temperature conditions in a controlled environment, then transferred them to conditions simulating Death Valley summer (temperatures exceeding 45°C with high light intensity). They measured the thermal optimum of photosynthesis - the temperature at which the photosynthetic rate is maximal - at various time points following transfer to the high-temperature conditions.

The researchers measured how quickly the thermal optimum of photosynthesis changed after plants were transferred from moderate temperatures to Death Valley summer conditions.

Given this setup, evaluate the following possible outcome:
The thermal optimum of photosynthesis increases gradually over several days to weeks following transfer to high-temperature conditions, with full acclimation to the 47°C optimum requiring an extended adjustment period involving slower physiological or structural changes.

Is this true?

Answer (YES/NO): NO